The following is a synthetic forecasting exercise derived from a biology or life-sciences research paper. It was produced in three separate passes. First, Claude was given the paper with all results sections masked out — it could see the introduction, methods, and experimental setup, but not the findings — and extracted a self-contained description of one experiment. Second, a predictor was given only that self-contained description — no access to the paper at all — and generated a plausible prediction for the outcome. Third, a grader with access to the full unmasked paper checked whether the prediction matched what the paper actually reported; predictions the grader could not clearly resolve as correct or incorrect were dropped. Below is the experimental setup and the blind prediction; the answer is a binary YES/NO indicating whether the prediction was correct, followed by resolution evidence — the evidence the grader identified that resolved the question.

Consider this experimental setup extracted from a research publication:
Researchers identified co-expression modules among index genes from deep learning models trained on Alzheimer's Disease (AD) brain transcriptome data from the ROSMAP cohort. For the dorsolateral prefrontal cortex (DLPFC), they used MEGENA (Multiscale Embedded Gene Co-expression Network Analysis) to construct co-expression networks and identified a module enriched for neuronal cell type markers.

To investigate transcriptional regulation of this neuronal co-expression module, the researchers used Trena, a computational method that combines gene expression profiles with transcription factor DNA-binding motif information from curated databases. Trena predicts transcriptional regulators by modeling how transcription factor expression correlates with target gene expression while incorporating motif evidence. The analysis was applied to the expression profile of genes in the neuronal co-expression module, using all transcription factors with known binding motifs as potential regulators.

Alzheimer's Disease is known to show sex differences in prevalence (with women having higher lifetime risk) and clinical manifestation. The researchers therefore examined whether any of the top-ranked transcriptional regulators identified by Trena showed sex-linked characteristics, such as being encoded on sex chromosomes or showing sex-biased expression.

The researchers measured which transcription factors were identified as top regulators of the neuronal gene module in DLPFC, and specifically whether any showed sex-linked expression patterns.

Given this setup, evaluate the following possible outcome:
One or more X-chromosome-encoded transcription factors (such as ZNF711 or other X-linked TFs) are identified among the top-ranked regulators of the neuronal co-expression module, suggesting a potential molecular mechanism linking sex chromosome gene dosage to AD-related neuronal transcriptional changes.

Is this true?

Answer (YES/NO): YES